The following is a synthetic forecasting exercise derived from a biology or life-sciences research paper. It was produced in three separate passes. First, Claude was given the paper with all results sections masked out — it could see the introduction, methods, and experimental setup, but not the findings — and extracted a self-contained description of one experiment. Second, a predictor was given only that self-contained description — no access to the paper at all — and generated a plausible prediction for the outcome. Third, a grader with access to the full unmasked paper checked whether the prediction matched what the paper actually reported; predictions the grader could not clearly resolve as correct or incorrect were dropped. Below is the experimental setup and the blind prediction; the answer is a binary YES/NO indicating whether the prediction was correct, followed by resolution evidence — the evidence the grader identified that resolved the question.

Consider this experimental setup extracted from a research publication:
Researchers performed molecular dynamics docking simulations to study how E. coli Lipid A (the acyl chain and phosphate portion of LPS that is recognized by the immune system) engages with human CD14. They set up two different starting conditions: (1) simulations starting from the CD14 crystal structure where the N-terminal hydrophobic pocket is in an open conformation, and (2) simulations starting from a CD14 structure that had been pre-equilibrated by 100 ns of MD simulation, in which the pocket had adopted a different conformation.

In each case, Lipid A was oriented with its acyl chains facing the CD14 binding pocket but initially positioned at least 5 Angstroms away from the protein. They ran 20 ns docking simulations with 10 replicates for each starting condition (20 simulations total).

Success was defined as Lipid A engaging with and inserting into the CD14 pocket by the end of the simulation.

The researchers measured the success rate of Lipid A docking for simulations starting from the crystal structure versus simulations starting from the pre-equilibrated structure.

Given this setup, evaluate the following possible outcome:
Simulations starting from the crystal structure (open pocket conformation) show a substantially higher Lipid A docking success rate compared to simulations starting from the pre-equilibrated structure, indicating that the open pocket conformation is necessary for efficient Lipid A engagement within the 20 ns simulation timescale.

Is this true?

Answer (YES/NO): YES